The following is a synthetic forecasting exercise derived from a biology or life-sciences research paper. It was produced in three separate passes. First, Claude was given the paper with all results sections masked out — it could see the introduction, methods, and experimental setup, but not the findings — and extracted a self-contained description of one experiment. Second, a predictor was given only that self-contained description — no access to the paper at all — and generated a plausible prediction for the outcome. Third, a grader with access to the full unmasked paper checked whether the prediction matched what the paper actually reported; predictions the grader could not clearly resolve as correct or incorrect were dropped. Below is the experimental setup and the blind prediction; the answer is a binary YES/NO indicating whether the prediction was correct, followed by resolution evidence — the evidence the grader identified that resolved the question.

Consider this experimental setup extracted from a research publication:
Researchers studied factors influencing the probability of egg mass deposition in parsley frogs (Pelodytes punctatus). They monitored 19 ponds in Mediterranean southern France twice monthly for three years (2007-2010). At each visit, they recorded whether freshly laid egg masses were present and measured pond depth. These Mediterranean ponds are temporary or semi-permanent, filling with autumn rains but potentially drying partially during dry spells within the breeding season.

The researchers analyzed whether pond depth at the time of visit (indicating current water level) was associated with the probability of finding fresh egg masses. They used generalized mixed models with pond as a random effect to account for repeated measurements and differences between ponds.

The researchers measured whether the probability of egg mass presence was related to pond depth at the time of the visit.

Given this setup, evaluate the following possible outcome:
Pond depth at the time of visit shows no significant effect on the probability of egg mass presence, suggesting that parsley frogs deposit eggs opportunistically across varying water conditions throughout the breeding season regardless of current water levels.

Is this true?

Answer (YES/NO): NO